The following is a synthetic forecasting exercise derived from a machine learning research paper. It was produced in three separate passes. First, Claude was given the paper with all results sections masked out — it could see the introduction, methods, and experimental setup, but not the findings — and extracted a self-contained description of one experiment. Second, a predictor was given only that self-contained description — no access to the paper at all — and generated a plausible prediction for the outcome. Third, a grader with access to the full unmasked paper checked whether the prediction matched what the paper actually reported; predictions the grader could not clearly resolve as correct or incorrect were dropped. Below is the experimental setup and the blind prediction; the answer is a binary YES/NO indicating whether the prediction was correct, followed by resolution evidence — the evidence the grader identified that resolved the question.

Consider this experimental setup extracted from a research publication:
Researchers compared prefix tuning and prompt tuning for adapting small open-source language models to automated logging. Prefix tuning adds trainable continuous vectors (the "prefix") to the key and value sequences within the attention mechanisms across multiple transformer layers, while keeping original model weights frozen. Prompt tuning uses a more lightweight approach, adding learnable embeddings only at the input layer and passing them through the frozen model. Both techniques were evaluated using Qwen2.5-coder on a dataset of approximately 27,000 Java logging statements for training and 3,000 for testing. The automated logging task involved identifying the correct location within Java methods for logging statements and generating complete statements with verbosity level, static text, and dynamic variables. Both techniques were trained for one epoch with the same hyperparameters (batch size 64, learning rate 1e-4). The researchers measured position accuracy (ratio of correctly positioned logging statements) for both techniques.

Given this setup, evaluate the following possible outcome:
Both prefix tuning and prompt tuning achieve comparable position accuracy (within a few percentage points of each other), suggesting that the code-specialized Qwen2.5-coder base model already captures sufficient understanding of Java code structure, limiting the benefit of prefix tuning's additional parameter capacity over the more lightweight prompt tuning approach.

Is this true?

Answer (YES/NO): NO